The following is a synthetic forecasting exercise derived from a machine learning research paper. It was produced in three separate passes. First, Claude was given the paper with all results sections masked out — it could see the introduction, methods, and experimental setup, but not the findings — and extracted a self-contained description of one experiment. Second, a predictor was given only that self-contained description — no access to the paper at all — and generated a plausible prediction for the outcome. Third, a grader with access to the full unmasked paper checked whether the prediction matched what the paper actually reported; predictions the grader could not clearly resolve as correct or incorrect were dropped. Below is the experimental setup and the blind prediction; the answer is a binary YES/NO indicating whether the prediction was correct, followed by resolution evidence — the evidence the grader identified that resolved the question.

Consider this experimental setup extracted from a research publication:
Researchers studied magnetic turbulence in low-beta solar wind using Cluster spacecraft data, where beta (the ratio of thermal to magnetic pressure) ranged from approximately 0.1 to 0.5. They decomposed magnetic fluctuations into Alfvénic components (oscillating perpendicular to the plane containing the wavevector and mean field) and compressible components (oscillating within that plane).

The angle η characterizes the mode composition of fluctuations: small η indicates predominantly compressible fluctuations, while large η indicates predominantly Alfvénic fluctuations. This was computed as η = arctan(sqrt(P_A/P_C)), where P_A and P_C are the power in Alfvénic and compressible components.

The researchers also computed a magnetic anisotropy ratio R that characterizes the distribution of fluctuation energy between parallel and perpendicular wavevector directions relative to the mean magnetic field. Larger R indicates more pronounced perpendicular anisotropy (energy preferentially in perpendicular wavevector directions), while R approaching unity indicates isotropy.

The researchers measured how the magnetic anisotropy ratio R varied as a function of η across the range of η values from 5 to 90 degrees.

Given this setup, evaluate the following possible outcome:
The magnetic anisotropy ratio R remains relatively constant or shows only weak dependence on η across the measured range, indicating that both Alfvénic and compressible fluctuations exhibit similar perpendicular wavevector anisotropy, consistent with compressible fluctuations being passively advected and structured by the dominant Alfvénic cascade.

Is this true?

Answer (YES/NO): NO